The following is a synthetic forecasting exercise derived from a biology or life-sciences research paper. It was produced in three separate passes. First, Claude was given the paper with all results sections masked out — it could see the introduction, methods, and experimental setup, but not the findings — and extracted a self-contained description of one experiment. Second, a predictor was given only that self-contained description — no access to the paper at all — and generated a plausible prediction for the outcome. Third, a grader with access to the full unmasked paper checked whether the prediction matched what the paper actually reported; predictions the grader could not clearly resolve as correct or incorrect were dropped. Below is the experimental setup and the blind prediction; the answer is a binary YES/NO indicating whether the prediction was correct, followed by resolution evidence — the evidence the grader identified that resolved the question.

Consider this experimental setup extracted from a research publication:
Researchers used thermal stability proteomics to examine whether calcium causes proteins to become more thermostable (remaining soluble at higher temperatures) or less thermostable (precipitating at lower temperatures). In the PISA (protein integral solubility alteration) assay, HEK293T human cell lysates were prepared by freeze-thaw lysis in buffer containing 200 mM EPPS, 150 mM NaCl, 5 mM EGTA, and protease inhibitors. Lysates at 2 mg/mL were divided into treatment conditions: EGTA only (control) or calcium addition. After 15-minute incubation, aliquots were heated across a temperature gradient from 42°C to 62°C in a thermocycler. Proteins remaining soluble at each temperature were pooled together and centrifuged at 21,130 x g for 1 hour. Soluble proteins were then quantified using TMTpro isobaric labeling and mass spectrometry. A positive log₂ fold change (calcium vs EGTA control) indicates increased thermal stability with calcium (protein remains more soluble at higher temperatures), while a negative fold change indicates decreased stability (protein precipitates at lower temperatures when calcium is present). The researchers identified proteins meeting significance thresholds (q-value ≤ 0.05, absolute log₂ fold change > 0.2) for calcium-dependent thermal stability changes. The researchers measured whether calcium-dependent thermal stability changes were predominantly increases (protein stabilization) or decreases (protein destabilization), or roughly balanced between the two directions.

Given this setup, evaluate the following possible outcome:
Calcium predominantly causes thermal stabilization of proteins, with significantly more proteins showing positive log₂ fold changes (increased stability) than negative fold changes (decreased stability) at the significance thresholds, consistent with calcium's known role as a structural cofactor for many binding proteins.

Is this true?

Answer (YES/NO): NO